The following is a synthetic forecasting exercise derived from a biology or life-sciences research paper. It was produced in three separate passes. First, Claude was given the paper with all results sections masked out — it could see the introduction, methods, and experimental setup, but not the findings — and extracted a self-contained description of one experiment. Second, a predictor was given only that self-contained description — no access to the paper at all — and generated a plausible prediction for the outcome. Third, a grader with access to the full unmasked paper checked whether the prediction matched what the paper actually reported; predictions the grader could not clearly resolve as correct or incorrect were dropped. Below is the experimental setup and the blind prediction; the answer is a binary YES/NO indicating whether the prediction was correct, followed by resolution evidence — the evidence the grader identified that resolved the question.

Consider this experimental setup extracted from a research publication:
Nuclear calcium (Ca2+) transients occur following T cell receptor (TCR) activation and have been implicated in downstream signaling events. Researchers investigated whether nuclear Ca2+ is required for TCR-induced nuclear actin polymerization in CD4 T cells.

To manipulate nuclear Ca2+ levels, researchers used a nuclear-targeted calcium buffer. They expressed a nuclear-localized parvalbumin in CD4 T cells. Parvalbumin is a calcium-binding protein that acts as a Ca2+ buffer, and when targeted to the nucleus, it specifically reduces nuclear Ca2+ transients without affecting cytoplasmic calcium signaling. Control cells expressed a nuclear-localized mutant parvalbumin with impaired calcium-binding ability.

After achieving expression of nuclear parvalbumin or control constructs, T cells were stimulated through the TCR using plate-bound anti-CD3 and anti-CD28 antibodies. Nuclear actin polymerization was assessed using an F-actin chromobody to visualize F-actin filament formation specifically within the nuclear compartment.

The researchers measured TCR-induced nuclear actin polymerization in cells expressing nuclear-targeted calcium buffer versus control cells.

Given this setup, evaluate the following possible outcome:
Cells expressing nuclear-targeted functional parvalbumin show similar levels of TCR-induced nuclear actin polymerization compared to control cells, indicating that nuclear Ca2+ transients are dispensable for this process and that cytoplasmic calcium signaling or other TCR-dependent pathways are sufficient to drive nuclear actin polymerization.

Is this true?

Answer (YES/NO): NO